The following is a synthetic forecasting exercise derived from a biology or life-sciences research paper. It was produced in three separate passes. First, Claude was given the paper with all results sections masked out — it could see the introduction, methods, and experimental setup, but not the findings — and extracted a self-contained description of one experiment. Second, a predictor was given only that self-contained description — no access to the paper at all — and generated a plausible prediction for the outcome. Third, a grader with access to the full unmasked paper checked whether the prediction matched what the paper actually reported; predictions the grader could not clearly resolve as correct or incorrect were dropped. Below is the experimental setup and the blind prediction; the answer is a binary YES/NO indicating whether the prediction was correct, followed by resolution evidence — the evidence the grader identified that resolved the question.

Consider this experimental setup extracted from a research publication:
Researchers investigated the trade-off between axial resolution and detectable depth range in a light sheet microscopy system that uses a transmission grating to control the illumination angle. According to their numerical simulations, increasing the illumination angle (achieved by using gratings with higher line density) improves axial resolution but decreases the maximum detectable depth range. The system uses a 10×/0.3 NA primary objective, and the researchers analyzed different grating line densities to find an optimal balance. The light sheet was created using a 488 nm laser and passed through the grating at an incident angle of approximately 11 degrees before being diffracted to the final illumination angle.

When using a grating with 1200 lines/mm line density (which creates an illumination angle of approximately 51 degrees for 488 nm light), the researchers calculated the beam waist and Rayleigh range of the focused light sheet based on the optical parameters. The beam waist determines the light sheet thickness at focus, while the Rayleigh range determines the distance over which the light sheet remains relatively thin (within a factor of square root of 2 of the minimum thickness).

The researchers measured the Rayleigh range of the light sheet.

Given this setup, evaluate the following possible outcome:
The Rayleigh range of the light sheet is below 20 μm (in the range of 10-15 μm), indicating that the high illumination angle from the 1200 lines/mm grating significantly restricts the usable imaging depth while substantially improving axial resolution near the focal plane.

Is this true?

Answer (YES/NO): NO